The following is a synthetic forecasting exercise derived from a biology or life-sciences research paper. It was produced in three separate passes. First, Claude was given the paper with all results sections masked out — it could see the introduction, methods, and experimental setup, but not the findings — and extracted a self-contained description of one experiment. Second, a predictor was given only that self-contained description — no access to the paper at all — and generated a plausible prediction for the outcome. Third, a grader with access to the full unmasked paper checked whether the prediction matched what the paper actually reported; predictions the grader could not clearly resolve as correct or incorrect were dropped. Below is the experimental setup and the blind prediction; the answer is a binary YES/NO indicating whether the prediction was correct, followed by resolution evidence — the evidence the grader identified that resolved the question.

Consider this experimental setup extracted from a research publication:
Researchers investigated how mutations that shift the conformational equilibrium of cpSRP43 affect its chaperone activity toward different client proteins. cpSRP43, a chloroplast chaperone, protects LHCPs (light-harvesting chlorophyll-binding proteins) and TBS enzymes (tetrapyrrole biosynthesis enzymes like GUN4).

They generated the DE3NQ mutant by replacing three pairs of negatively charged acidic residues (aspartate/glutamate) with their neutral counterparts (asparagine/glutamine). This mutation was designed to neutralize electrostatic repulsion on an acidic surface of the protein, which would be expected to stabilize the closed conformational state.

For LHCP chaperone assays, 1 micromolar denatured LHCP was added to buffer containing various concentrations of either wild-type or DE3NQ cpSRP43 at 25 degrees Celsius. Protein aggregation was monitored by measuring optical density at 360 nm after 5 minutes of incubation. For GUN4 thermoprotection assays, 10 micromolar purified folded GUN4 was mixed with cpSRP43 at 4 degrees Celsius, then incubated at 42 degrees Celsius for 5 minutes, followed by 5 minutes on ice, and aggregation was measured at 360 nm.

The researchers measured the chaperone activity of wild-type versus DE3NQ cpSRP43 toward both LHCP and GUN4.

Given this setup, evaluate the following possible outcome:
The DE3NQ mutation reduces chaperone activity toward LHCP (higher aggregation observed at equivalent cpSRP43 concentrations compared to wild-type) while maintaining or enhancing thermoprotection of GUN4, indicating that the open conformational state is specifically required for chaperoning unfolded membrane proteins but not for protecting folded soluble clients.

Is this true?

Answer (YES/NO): NO